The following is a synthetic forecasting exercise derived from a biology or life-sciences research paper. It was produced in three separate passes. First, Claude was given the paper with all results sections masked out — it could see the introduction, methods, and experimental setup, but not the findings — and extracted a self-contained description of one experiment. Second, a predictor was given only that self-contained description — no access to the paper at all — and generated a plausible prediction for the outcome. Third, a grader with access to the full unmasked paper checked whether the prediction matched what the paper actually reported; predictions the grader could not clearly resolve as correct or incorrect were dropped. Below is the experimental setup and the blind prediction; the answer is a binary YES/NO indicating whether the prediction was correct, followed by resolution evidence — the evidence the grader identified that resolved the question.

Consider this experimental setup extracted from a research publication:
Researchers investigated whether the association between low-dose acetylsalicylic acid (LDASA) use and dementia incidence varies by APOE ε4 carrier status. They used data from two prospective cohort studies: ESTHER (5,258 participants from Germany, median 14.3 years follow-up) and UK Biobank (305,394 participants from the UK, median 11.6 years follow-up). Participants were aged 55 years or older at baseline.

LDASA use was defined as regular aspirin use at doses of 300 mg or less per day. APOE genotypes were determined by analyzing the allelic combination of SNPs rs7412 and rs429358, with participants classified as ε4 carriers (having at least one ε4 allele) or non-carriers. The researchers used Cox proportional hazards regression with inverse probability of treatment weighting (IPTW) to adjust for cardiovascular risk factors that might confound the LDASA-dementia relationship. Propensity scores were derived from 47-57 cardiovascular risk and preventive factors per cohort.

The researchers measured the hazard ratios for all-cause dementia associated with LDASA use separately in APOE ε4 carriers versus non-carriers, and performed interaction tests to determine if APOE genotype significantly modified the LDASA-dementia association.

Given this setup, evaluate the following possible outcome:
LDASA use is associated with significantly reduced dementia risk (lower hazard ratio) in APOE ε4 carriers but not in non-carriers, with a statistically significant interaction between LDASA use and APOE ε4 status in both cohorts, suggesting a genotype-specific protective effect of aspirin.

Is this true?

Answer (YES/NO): NO